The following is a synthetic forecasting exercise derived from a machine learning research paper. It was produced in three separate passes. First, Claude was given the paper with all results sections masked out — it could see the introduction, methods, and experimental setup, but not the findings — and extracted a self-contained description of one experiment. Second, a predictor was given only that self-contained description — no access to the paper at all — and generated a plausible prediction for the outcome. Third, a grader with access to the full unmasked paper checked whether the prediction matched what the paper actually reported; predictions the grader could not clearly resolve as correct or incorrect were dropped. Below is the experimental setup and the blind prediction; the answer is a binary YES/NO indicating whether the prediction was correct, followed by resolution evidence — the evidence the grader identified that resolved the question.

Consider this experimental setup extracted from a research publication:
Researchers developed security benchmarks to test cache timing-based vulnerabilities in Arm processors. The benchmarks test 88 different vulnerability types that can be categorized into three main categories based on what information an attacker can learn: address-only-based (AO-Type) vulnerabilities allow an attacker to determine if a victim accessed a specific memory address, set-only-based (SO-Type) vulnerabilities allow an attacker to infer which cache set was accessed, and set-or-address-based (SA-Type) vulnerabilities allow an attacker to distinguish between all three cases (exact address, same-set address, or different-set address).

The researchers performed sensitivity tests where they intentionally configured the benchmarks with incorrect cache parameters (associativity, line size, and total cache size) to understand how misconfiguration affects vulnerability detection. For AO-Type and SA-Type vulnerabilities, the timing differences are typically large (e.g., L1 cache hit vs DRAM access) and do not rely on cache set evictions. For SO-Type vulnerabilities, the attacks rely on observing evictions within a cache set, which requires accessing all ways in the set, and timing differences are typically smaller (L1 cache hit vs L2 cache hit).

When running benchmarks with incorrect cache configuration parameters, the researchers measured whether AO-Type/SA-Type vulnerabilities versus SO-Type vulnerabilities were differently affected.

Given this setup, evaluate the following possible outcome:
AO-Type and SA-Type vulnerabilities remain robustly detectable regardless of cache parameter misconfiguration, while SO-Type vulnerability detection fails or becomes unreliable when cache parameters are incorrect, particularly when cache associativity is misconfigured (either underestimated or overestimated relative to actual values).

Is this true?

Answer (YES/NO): YES